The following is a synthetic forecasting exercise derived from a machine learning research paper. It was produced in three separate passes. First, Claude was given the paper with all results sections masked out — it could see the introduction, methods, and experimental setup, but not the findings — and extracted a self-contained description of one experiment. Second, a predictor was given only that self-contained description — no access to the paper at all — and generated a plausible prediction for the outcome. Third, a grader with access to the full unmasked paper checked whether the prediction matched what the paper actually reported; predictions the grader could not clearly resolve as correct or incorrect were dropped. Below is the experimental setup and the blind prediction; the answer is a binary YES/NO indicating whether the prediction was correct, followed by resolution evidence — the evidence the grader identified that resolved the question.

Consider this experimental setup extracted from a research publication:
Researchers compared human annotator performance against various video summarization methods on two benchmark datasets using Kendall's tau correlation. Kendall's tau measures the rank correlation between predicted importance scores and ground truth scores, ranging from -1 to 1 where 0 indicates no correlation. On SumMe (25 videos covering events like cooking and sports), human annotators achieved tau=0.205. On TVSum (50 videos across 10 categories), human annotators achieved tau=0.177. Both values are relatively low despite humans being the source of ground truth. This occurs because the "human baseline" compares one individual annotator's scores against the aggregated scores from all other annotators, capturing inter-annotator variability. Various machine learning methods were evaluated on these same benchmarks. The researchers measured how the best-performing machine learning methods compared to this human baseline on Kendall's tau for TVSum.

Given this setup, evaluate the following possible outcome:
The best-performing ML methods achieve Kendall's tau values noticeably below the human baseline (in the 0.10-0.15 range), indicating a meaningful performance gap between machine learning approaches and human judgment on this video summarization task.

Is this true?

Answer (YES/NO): YES